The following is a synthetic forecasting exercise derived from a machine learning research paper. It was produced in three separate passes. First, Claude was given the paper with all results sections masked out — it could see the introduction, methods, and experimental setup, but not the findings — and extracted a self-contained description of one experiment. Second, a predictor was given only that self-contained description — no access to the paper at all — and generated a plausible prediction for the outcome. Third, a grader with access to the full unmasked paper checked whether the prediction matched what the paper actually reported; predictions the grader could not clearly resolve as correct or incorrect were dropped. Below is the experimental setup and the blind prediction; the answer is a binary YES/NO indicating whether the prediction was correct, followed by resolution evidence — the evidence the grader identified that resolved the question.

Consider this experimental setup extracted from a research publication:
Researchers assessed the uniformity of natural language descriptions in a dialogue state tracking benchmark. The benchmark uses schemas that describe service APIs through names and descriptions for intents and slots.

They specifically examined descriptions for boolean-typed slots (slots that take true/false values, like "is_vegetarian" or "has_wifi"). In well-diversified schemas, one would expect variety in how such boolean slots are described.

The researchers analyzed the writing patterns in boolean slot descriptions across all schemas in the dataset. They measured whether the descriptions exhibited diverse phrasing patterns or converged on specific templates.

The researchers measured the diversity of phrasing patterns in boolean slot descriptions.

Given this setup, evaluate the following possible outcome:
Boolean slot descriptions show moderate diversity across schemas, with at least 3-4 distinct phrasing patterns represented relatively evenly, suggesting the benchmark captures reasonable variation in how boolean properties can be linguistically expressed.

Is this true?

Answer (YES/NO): NO